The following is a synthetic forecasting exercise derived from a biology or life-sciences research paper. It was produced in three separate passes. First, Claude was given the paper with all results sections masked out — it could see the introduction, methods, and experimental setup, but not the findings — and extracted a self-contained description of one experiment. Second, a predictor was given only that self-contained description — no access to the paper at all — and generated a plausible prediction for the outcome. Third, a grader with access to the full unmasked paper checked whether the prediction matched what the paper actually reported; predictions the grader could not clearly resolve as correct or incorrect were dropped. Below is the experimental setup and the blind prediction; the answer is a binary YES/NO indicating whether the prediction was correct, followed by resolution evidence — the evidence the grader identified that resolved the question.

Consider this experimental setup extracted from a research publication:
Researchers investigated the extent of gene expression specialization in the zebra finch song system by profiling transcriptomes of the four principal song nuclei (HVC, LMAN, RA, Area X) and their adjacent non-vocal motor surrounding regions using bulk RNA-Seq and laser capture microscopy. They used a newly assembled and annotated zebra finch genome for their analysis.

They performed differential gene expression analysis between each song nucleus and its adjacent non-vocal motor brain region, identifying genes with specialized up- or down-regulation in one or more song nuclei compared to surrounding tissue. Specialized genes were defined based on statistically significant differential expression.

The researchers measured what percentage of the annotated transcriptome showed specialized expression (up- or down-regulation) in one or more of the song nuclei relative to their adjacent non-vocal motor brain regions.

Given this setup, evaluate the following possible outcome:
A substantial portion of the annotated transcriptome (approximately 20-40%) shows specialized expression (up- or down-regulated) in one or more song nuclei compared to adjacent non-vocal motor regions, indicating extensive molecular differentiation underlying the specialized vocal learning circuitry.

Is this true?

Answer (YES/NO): YES